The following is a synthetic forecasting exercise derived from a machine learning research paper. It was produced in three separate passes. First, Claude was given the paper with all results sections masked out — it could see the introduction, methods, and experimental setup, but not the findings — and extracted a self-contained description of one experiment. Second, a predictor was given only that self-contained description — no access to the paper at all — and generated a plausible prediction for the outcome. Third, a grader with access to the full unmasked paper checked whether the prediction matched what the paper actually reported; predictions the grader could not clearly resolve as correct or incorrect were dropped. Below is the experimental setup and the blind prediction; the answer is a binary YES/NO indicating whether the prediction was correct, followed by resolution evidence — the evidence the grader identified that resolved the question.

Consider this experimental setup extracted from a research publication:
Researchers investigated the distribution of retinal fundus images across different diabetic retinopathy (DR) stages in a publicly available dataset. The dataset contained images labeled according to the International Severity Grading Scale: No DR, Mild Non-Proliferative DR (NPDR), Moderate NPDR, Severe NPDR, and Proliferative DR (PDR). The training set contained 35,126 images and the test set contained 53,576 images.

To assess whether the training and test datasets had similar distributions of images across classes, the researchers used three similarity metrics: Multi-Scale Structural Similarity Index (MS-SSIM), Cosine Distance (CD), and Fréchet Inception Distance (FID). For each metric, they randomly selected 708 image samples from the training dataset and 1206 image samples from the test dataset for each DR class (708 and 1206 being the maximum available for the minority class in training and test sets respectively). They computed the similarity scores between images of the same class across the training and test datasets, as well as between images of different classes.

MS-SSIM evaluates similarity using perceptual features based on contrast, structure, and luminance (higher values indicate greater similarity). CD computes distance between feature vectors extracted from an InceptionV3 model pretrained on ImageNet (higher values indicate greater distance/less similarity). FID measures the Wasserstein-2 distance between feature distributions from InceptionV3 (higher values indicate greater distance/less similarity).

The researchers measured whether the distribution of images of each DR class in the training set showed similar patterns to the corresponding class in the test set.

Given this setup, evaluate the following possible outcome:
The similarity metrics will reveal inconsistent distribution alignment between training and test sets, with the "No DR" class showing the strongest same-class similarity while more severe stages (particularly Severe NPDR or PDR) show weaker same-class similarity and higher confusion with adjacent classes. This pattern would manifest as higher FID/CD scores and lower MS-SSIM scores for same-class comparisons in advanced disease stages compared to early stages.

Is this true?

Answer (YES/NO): NO